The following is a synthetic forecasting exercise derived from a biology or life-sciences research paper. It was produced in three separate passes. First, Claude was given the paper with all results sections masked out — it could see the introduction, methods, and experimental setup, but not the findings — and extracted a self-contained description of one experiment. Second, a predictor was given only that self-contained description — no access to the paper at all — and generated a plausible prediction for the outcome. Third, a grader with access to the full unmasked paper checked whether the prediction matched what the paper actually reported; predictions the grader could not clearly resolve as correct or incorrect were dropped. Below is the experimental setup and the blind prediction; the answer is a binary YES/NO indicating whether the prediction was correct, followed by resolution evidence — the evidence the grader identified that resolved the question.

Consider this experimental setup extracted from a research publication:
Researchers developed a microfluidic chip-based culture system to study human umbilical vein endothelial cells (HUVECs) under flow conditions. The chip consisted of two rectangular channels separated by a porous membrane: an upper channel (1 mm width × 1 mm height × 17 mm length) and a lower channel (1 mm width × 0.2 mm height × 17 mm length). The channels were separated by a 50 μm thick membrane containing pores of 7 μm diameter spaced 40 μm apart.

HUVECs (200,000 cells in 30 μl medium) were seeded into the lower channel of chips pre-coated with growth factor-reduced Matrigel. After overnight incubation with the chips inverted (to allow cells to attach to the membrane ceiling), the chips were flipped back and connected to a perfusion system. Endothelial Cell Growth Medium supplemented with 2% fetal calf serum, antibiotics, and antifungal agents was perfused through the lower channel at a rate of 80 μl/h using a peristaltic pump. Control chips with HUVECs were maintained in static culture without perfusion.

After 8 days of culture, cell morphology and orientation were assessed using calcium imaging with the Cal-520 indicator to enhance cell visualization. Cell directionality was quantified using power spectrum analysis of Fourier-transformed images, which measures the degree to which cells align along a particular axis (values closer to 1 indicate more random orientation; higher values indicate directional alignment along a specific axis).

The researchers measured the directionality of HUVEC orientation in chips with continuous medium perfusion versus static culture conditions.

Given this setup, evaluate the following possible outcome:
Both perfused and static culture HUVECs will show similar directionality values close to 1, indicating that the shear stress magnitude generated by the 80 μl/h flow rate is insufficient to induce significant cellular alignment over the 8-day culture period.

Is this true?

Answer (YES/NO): NO